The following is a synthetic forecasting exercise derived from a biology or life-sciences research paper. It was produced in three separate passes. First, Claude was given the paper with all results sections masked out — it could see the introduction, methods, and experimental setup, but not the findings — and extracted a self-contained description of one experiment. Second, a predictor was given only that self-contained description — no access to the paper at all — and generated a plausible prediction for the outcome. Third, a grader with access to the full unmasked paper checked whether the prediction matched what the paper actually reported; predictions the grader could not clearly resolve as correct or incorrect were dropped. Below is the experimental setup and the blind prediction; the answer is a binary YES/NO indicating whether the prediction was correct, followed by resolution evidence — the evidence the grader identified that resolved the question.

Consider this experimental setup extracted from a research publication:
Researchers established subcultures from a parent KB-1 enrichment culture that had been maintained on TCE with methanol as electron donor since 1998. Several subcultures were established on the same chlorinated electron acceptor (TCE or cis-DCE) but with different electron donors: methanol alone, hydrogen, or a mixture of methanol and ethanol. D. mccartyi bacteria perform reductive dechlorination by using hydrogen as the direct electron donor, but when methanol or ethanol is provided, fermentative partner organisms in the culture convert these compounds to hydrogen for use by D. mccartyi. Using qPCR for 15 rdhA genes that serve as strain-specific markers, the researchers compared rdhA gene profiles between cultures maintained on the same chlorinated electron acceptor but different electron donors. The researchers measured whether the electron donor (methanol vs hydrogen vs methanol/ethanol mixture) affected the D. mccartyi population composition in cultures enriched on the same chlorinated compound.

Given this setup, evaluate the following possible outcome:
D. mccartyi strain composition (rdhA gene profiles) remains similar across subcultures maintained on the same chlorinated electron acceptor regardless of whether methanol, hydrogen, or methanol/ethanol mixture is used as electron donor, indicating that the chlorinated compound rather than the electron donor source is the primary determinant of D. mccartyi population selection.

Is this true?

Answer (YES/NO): YES